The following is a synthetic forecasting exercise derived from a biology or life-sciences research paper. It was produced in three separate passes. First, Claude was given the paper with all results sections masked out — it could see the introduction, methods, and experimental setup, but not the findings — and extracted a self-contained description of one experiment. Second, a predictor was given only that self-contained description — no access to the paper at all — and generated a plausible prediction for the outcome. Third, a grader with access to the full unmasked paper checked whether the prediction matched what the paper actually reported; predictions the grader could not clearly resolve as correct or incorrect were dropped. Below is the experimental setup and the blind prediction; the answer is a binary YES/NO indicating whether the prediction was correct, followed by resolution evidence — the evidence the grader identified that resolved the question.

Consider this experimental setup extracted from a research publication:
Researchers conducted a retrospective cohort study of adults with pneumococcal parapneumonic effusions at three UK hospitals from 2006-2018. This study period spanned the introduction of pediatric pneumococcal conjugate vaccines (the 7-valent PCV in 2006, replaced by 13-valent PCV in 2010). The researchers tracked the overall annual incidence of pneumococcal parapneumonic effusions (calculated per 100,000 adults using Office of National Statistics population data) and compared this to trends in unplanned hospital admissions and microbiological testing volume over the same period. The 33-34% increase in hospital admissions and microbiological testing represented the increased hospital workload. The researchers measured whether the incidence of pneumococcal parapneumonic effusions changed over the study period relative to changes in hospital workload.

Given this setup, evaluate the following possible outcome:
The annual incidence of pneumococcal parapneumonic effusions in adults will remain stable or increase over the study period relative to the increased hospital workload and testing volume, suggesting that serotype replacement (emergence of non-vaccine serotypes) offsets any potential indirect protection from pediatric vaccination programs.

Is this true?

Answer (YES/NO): YES